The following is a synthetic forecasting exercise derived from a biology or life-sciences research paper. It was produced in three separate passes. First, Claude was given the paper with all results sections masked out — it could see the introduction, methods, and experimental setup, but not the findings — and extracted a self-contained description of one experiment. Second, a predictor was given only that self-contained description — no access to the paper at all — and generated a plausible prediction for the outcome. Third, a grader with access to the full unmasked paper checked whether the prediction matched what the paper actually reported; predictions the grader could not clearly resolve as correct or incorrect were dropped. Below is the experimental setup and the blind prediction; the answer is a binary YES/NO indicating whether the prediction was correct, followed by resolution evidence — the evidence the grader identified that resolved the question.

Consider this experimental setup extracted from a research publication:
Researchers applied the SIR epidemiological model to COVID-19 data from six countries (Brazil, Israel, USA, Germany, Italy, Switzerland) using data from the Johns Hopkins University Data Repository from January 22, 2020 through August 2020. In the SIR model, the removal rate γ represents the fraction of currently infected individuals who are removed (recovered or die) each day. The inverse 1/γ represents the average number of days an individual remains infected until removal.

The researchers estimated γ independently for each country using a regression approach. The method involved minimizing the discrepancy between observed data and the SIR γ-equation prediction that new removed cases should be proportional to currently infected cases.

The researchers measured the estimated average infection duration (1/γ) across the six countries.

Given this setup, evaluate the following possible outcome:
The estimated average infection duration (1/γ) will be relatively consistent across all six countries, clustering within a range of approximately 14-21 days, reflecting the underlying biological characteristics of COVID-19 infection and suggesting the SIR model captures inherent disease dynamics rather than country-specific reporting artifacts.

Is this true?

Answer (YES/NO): NO